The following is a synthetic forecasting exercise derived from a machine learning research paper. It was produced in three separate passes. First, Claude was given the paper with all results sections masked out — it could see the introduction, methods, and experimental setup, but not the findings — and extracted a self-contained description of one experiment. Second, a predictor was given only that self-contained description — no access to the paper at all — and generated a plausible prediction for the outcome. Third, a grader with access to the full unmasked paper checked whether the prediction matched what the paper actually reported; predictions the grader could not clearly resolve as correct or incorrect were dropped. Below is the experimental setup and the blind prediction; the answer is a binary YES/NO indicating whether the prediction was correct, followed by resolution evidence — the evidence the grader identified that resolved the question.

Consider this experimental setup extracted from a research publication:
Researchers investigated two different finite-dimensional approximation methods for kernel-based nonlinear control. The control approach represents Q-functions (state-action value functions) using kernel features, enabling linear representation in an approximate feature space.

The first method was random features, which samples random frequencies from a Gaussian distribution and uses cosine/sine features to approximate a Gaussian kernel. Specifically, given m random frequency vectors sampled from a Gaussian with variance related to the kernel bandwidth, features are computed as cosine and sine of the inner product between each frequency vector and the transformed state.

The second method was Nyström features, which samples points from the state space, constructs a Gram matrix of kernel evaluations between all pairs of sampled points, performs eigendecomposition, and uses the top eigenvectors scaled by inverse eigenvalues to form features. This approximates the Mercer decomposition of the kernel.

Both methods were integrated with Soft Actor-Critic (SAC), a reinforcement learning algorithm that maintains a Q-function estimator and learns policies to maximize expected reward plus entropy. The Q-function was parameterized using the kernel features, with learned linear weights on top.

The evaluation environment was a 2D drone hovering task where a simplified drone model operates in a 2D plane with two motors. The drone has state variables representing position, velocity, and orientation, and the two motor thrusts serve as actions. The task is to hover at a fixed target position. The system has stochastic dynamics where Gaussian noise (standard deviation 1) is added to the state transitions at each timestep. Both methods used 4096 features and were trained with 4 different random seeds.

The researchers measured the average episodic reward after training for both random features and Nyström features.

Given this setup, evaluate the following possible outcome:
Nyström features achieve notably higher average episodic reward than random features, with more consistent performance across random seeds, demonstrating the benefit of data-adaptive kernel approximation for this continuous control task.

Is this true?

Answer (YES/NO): YES